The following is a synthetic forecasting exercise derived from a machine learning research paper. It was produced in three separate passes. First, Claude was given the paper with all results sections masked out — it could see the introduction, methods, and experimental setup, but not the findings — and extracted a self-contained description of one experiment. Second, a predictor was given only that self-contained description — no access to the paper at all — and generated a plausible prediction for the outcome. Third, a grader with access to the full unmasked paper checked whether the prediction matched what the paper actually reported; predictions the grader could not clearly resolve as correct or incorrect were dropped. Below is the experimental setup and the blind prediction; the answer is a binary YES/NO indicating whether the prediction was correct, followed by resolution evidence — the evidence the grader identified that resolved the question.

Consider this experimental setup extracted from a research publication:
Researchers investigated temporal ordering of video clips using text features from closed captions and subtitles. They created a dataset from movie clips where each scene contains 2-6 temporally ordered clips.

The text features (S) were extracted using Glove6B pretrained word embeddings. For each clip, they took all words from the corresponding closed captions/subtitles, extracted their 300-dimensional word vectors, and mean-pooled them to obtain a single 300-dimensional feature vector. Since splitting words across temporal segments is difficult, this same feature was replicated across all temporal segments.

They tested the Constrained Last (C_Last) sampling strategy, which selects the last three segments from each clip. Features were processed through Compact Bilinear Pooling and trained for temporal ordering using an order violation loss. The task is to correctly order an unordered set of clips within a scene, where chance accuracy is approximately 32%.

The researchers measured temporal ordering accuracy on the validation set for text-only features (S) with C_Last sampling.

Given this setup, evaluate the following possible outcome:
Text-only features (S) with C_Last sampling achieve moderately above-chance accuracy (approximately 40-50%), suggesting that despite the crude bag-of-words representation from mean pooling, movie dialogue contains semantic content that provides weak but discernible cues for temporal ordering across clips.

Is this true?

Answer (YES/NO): NO